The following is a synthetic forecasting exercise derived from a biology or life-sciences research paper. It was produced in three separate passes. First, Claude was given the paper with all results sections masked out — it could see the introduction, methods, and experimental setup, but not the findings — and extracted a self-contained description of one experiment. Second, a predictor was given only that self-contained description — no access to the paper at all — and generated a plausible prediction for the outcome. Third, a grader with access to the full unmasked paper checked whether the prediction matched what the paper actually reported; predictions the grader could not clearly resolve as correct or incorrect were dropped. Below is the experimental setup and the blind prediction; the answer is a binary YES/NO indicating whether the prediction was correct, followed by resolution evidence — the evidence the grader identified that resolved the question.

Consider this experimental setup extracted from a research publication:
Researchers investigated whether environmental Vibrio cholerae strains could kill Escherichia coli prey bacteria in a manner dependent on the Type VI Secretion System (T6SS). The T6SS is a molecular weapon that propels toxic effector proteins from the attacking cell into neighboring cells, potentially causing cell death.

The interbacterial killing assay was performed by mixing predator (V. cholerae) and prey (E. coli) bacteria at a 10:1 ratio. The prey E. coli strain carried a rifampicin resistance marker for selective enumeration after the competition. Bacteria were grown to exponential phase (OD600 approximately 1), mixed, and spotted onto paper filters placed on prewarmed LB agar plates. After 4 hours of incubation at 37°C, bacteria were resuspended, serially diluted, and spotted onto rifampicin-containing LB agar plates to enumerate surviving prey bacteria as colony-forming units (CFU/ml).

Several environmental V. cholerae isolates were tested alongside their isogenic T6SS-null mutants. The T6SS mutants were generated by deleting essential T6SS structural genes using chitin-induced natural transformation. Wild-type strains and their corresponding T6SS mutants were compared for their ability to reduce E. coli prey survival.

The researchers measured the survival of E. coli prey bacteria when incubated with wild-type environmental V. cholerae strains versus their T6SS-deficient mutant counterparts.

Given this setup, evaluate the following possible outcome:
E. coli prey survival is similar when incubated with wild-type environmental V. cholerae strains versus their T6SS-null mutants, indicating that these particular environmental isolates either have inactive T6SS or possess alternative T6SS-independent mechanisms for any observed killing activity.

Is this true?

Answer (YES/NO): NO